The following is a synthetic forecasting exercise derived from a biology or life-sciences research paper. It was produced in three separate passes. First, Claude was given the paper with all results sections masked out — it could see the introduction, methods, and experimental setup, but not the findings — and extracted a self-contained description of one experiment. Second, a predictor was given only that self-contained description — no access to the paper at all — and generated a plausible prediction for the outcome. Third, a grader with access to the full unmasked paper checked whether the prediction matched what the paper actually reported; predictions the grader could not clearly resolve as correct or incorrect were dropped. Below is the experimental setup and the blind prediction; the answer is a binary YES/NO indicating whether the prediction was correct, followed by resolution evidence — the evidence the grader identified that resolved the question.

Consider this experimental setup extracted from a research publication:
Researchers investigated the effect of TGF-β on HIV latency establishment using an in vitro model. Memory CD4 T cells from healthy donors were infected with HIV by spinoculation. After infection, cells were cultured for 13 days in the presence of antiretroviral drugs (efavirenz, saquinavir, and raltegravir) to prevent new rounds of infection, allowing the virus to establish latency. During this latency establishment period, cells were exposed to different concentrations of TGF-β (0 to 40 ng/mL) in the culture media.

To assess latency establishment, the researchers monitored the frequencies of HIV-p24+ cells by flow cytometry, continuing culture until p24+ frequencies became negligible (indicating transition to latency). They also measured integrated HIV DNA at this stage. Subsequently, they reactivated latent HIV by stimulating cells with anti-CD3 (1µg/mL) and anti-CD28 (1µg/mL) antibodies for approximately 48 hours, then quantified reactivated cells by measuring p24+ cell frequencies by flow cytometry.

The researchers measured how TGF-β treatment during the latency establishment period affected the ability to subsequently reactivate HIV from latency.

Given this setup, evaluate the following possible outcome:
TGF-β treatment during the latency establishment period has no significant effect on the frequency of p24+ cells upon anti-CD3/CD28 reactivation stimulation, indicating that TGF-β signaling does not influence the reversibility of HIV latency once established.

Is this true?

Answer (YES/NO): NO